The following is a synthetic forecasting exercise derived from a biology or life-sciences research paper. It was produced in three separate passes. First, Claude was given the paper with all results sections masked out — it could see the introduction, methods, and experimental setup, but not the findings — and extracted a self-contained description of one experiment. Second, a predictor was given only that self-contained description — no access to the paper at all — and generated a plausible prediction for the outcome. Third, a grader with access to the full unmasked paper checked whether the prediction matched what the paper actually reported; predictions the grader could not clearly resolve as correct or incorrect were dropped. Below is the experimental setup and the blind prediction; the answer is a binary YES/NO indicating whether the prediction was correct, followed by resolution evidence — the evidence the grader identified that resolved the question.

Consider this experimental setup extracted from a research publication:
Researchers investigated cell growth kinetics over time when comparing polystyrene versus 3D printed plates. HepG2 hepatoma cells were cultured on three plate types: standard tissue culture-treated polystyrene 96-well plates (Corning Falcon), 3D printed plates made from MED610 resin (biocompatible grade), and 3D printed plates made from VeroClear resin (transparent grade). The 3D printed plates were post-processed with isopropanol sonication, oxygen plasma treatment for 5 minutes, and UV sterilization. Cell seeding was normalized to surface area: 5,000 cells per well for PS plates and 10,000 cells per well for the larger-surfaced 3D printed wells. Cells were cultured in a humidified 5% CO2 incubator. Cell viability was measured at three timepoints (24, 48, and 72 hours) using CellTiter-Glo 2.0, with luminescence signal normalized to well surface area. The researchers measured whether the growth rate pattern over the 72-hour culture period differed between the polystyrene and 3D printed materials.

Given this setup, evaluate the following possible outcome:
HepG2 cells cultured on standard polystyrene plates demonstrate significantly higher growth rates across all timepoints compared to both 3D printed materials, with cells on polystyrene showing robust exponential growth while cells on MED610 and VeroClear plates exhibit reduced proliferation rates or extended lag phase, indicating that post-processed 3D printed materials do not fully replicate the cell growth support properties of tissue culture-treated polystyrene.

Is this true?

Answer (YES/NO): YES